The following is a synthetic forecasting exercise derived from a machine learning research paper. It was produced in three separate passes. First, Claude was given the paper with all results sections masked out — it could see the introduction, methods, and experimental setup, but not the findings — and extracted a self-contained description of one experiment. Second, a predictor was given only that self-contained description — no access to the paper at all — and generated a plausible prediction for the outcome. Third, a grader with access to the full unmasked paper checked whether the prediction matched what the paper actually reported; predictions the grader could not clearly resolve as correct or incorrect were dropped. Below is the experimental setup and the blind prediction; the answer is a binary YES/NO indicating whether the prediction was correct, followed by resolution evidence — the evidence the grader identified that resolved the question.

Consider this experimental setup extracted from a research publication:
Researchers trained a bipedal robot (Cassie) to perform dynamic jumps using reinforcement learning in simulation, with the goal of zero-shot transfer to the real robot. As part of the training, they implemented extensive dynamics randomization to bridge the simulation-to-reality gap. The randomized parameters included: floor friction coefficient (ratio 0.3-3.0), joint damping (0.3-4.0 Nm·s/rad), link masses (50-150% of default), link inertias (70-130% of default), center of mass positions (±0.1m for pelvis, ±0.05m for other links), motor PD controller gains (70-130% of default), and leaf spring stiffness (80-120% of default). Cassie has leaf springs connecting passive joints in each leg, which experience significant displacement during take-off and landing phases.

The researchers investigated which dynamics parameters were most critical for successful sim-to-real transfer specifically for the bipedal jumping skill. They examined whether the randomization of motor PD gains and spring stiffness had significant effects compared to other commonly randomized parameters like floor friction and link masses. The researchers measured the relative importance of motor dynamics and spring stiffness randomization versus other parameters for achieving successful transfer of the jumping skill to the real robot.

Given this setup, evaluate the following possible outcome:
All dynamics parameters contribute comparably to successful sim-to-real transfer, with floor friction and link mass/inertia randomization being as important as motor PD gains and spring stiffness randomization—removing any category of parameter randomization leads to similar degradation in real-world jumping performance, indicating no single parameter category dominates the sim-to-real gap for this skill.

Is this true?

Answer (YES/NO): NO